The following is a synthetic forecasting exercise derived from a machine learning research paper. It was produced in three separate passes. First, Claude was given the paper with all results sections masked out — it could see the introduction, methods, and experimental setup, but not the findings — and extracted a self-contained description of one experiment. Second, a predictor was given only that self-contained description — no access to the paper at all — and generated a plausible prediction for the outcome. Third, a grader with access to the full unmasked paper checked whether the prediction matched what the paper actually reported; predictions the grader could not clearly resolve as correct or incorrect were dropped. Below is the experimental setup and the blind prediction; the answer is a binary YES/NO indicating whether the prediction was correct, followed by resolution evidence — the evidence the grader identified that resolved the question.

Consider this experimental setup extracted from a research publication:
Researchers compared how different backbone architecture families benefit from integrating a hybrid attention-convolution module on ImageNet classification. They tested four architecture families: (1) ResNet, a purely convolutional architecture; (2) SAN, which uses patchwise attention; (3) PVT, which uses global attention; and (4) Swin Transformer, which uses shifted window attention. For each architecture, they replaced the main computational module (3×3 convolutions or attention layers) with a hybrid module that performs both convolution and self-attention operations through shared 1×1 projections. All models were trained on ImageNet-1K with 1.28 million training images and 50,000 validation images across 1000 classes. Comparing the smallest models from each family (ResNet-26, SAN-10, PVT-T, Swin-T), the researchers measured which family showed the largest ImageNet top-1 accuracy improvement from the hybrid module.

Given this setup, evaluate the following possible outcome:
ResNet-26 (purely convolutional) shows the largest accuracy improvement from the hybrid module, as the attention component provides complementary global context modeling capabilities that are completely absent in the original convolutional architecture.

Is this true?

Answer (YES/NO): NO